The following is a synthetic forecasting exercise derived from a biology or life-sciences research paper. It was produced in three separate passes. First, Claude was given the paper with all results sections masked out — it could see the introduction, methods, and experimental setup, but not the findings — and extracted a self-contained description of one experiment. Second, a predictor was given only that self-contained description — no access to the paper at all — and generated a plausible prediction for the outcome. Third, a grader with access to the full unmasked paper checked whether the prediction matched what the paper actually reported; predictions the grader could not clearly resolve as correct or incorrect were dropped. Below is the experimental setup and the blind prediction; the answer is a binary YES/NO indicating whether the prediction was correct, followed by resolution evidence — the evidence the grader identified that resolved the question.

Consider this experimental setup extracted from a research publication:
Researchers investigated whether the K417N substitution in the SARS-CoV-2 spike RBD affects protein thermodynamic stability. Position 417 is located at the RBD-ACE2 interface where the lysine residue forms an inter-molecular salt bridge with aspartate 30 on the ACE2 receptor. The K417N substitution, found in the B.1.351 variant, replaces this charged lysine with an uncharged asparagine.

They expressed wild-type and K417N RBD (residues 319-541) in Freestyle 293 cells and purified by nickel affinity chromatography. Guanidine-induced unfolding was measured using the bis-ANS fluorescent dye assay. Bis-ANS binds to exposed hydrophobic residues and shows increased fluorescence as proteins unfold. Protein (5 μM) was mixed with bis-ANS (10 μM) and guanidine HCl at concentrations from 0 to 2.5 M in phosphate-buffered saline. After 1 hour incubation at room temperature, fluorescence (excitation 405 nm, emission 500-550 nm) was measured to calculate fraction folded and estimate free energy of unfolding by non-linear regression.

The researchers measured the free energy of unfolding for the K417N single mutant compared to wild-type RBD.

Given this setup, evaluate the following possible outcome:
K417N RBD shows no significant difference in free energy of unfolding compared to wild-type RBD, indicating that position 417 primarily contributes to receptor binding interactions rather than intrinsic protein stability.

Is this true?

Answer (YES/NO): NO